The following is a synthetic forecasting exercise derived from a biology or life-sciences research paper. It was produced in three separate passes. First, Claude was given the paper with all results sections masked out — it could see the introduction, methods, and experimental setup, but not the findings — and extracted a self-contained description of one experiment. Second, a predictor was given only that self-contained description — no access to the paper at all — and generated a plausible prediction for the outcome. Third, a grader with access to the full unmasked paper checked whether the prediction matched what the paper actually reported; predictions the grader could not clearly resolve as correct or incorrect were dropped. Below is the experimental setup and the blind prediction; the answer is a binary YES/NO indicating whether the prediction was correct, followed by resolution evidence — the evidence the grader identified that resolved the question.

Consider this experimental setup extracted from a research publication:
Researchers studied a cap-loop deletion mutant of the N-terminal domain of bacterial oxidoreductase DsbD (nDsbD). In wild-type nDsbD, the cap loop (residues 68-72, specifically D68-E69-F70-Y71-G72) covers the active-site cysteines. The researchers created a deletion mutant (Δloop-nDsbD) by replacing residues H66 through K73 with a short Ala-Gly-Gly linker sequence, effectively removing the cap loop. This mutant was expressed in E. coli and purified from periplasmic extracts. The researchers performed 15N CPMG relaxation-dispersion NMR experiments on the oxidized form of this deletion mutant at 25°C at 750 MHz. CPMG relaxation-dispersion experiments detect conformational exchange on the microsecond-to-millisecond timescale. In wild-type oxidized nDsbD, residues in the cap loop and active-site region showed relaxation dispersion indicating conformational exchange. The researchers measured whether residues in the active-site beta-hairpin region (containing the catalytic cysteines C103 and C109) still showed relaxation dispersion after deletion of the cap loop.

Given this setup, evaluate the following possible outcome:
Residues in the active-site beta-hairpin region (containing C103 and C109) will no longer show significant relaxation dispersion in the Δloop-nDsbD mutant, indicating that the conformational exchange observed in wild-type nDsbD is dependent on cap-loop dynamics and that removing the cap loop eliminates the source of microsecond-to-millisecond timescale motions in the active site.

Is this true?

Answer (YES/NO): YES